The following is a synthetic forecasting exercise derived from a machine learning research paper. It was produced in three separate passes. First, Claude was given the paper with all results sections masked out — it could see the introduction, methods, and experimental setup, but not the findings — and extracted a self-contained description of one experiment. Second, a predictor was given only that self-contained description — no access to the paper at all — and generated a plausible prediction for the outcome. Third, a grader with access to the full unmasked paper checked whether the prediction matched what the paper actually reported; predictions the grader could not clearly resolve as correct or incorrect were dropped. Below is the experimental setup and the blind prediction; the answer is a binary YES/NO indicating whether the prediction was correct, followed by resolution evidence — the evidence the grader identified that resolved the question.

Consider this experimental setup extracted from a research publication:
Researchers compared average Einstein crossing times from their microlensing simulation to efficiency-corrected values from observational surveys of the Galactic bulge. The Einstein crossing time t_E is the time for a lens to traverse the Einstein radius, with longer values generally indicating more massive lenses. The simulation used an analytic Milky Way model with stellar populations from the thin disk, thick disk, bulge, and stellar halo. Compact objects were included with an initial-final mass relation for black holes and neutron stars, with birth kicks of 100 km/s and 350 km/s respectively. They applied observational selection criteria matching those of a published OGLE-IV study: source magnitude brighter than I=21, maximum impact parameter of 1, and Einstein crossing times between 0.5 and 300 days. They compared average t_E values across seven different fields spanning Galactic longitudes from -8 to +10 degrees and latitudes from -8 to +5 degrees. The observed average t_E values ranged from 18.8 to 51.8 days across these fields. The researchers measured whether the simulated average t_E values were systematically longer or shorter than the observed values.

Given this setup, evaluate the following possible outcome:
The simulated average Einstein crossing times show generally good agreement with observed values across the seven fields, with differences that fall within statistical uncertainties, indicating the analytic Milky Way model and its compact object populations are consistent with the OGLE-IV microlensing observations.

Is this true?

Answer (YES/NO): NO